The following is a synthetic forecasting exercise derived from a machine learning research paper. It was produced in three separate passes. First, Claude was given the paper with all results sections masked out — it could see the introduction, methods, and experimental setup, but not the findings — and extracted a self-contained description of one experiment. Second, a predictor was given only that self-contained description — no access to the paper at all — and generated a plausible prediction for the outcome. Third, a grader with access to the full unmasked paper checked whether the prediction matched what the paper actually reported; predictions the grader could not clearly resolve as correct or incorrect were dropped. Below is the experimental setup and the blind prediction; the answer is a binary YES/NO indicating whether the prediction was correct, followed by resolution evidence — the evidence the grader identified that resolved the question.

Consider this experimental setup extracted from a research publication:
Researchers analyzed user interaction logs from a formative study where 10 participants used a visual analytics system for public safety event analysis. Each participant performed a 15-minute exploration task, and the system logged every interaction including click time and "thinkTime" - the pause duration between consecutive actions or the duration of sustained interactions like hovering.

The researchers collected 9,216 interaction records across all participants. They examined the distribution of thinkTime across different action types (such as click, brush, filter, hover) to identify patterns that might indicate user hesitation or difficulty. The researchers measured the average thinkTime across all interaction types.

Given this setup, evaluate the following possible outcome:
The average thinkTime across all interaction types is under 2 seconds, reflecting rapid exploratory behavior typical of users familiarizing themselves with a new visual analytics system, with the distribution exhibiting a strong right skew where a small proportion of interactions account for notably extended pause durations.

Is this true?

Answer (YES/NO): NO